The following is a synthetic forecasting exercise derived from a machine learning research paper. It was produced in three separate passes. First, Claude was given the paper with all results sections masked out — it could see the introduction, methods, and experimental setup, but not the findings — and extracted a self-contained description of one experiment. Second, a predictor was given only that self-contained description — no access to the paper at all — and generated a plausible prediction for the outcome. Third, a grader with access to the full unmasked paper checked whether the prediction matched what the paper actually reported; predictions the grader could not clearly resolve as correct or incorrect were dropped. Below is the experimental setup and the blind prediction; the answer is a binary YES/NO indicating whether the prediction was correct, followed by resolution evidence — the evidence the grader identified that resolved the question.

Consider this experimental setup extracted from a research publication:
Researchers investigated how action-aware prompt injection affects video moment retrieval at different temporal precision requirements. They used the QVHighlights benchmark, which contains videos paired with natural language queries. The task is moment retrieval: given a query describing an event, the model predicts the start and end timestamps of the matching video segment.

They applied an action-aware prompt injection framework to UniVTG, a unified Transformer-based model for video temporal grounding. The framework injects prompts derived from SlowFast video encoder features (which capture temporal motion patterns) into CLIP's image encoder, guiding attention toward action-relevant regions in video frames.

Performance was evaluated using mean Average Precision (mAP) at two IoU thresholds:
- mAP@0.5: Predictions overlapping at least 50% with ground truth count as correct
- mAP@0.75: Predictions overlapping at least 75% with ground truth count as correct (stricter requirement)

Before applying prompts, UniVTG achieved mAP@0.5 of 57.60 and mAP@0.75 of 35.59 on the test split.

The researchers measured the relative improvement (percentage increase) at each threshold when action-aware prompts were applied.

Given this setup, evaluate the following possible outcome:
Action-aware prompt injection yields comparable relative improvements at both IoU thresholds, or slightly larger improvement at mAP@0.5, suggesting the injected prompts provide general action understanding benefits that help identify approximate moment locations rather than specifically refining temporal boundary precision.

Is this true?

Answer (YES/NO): NO